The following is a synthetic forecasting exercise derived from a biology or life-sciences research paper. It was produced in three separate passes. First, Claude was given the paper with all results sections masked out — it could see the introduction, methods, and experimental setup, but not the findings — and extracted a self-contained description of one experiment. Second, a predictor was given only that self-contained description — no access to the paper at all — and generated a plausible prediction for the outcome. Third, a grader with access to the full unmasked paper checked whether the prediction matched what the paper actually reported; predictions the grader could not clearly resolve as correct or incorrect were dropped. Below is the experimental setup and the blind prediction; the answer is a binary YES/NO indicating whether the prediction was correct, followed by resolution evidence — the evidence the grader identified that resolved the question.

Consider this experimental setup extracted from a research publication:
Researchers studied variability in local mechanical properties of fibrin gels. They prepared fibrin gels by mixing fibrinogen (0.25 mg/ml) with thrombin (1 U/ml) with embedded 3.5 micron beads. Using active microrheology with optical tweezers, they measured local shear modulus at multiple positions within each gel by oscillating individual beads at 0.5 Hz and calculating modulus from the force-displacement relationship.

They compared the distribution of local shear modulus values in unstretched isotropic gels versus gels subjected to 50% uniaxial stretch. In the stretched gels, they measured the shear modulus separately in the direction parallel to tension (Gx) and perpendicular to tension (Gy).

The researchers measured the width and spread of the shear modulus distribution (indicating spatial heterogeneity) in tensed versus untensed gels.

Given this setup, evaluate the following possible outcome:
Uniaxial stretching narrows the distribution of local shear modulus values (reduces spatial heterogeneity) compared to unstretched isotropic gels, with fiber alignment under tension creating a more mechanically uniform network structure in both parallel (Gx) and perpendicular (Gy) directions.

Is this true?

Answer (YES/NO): NO